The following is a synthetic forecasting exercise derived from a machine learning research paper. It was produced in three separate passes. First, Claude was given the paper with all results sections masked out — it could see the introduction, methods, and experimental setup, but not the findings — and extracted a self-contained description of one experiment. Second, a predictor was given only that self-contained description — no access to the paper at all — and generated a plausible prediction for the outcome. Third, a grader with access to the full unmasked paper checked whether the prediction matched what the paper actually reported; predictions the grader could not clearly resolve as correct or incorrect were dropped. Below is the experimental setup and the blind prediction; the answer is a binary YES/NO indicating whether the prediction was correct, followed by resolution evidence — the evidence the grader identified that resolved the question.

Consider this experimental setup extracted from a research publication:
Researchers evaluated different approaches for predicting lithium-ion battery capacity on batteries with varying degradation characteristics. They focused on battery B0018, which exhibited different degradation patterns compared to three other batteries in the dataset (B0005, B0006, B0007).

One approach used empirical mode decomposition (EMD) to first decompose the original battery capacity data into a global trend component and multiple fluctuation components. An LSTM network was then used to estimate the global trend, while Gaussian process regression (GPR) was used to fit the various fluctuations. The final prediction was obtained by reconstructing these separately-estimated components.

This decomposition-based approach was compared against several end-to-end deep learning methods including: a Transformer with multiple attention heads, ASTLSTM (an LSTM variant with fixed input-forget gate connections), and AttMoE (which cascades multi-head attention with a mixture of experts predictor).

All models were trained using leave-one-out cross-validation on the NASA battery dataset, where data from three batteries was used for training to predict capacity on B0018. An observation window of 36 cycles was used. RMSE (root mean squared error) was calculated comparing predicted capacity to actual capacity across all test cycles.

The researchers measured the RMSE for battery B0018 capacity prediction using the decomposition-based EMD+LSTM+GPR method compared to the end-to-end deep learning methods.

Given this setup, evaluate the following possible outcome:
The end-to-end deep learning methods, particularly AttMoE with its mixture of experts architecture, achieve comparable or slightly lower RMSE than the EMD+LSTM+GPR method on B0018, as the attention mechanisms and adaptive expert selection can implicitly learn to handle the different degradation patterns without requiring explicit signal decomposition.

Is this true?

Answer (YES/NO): NO